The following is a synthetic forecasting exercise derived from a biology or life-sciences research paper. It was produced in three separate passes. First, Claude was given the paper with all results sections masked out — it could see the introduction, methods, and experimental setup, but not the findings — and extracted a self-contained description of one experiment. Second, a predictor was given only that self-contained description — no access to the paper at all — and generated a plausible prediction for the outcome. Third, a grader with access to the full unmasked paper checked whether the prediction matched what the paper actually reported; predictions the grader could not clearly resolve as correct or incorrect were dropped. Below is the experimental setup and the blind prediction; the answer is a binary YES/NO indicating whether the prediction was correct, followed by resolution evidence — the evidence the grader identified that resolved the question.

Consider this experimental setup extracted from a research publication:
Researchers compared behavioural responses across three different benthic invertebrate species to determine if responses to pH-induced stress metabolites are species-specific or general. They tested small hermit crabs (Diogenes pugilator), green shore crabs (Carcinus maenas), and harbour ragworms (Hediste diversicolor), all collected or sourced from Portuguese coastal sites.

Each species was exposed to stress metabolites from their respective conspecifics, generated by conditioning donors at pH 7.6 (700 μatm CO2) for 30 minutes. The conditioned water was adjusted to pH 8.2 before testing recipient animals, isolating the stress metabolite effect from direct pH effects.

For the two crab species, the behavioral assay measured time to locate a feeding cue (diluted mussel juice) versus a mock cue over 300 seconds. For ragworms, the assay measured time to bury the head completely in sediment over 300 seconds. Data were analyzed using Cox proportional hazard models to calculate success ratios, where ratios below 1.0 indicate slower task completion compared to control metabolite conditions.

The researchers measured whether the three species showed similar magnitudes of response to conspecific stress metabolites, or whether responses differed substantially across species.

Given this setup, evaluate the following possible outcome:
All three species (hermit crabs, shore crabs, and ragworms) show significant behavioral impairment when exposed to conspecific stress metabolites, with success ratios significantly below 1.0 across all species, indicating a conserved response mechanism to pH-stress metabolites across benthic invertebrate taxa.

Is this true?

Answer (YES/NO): NO